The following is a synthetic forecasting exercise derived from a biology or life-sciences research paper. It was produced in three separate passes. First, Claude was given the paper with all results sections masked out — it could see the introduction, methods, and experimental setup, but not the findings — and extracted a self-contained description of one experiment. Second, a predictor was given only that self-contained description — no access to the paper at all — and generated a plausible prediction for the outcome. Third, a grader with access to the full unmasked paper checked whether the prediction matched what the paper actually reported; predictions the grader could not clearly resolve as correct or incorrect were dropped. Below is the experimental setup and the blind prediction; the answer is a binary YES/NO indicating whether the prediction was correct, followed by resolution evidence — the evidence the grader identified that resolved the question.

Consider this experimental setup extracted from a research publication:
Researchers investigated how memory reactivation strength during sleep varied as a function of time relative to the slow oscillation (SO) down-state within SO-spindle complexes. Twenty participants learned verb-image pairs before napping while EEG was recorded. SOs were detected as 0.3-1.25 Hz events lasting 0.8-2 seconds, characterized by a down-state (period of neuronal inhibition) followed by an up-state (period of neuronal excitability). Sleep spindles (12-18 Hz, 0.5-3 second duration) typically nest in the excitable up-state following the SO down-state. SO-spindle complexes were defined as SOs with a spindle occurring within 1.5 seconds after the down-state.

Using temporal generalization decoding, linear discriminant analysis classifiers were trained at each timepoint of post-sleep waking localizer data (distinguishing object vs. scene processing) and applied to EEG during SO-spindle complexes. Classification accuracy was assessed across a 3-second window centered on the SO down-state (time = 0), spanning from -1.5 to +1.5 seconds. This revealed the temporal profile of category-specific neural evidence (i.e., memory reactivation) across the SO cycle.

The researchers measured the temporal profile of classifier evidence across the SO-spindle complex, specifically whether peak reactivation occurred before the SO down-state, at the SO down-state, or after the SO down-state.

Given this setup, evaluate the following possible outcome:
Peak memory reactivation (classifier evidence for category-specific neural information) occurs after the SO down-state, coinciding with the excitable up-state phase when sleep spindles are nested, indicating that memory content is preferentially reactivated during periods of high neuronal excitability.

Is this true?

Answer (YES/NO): YES